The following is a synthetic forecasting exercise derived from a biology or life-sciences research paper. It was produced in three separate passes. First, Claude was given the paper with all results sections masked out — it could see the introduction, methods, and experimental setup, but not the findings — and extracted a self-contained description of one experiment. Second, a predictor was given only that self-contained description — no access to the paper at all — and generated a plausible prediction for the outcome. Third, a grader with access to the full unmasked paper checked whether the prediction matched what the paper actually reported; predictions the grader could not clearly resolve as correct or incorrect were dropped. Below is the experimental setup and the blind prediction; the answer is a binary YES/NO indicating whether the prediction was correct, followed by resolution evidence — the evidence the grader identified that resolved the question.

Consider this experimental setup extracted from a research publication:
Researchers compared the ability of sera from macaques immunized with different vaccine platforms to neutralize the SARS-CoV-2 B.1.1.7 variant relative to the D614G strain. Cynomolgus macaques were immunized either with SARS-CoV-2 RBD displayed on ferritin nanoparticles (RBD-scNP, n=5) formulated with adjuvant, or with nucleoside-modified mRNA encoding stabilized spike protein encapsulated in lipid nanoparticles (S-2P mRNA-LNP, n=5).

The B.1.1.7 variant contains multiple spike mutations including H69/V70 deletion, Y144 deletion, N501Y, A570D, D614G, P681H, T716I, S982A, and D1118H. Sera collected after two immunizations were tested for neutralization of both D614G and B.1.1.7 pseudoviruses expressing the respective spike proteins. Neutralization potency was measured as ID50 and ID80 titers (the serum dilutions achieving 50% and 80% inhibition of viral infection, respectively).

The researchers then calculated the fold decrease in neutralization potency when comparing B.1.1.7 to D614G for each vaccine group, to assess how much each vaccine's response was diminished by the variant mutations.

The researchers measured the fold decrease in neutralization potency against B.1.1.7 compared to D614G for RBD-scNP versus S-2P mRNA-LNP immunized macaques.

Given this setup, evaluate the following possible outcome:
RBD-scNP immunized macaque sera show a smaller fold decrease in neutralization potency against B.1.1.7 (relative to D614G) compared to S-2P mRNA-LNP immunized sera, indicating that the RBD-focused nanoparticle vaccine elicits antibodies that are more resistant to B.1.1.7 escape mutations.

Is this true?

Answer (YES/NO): NO